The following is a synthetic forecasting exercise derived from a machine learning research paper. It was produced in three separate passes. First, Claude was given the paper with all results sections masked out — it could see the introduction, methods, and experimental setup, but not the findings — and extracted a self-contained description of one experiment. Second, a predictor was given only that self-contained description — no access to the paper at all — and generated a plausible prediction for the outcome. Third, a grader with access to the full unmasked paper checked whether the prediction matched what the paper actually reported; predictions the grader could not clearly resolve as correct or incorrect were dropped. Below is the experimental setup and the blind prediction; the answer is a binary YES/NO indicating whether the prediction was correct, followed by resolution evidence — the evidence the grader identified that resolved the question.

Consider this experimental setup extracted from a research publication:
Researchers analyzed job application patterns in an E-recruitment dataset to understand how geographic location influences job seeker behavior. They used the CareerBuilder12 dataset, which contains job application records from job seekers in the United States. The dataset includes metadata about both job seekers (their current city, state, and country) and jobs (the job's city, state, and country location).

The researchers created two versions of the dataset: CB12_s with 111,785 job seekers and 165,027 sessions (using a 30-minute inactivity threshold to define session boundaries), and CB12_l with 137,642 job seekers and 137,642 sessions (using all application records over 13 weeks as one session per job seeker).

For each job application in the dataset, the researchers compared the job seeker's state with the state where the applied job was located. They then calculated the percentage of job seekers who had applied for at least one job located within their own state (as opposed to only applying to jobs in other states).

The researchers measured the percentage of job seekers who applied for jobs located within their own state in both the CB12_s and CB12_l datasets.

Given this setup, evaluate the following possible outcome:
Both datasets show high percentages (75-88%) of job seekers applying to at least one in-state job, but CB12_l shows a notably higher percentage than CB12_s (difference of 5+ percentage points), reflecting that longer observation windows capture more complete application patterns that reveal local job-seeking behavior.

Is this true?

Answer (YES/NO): NO